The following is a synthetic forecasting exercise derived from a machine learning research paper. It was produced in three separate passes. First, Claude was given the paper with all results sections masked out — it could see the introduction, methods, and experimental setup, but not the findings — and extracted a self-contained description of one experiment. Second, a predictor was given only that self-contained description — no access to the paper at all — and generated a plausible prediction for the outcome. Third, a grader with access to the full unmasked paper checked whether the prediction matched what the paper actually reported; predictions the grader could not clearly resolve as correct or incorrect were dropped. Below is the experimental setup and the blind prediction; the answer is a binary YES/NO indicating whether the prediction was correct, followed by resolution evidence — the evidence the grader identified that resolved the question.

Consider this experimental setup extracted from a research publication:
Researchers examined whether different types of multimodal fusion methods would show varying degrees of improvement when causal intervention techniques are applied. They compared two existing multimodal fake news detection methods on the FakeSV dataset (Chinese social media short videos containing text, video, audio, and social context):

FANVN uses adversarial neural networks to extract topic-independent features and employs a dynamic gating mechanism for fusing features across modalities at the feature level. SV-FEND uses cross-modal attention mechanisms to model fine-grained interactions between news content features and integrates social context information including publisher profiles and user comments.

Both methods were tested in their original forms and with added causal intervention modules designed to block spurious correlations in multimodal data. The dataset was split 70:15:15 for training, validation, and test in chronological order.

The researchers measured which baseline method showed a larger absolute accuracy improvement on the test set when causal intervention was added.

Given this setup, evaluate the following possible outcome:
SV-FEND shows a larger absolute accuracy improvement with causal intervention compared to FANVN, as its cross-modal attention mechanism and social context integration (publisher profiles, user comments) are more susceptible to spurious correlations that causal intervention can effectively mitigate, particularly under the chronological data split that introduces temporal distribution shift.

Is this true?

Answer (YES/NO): NO